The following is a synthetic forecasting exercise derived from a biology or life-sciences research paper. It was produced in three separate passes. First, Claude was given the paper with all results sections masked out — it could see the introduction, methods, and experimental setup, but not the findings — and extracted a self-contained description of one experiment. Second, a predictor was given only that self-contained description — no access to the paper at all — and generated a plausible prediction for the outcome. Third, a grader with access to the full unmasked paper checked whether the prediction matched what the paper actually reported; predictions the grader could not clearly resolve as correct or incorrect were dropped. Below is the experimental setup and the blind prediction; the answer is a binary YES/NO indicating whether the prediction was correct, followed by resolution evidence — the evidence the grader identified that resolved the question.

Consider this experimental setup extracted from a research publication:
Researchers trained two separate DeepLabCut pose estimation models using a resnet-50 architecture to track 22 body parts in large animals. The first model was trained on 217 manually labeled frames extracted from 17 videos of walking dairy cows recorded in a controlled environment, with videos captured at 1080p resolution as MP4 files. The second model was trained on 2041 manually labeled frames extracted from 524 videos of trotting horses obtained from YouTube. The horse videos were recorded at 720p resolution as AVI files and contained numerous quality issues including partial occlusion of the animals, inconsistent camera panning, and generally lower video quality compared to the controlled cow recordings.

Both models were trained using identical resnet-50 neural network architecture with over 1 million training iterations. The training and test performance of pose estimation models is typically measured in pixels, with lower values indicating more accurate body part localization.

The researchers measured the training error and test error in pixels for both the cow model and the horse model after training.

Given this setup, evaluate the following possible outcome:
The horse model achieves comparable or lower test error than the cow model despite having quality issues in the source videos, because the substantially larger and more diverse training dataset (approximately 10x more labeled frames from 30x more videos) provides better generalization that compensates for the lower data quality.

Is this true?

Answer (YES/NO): NO